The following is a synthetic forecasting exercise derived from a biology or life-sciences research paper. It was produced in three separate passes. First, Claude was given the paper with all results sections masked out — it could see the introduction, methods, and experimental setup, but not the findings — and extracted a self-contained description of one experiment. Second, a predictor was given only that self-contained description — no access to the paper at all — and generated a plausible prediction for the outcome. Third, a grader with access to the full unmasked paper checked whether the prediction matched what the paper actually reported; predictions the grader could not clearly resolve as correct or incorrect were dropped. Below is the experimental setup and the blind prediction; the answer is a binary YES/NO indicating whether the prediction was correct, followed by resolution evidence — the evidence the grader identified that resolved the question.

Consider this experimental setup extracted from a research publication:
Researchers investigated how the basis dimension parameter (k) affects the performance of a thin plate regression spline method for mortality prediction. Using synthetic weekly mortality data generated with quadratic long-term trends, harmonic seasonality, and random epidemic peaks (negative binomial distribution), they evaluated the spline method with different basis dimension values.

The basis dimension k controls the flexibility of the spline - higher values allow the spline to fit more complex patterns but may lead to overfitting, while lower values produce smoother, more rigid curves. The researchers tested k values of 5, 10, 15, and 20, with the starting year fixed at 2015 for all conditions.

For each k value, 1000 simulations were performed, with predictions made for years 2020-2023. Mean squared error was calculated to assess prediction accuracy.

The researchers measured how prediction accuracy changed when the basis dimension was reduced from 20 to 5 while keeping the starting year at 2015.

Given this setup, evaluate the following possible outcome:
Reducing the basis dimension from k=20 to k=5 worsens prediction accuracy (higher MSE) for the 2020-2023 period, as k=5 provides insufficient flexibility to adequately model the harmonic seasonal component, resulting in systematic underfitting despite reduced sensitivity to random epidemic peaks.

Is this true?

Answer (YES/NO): NO